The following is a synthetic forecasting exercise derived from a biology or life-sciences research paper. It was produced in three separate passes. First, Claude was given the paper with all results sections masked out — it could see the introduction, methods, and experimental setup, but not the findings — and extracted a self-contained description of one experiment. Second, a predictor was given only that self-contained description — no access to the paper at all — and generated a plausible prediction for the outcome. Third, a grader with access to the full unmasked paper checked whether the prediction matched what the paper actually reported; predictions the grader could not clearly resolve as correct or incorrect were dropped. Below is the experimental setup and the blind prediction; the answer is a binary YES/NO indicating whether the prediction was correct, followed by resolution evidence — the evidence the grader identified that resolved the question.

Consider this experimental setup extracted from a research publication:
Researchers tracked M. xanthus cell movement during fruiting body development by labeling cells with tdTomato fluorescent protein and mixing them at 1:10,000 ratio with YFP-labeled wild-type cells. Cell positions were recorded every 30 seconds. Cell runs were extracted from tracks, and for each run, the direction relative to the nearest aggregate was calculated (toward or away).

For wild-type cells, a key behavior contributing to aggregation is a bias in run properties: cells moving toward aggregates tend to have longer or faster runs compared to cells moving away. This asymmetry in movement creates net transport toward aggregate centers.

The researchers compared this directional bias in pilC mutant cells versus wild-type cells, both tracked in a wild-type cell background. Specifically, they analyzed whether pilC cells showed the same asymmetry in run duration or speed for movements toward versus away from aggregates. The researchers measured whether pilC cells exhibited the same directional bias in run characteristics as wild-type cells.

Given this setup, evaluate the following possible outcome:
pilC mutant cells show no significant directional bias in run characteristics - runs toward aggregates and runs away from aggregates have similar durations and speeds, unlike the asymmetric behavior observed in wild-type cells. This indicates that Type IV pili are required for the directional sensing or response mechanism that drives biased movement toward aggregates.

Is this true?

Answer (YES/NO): NO